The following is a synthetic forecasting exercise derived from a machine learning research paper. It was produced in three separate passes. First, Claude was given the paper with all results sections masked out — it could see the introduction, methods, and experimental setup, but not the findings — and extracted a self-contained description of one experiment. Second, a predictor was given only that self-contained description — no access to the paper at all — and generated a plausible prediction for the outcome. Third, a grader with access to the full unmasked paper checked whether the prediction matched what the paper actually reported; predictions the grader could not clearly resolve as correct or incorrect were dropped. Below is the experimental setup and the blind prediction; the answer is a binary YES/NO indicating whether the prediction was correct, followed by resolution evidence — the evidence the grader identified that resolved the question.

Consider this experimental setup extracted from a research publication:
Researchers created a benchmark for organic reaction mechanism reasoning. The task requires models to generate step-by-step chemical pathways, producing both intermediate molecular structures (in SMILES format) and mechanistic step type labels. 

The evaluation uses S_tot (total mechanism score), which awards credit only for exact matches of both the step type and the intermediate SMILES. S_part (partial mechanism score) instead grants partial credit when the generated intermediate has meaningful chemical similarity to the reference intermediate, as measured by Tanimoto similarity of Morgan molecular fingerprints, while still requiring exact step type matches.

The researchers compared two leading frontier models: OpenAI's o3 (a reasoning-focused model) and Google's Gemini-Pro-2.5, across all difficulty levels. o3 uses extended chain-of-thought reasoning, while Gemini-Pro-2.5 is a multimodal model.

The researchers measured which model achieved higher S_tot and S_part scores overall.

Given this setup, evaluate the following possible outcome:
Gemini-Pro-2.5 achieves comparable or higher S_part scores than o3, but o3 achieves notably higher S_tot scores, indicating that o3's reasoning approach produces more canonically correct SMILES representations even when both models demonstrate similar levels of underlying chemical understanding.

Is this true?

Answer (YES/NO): NO